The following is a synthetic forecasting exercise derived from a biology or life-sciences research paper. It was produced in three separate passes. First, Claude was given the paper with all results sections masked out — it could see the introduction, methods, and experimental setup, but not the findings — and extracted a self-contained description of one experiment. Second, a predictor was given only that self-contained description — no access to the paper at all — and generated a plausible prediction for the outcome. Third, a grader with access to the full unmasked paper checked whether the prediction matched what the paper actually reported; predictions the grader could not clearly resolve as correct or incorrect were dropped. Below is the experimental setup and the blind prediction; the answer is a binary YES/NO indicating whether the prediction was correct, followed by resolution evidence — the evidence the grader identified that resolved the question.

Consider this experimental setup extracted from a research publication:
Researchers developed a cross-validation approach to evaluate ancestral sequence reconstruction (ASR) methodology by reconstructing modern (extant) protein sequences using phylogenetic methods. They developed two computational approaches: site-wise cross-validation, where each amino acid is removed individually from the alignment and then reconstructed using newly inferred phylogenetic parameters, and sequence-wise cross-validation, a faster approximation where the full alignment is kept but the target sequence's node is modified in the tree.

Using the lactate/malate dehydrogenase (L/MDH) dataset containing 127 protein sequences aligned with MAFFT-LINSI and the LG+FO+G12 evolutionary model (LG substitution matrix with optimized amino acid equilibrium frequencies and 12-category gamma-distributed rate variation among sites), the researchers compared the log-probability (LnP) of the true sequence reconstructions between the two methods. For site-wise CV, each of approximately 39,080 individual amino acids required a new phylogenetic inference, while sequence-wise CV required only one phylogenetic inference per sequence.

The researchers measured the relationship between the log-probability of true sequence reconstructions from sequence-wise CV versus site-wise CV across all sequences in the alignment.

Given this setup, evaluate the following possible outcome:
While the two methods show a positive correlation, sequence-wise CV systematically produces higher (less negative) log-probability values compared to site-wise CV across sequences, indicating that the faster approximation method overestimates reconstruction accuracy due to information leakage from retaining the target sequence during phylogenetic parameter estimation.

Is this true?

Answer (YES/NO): YES